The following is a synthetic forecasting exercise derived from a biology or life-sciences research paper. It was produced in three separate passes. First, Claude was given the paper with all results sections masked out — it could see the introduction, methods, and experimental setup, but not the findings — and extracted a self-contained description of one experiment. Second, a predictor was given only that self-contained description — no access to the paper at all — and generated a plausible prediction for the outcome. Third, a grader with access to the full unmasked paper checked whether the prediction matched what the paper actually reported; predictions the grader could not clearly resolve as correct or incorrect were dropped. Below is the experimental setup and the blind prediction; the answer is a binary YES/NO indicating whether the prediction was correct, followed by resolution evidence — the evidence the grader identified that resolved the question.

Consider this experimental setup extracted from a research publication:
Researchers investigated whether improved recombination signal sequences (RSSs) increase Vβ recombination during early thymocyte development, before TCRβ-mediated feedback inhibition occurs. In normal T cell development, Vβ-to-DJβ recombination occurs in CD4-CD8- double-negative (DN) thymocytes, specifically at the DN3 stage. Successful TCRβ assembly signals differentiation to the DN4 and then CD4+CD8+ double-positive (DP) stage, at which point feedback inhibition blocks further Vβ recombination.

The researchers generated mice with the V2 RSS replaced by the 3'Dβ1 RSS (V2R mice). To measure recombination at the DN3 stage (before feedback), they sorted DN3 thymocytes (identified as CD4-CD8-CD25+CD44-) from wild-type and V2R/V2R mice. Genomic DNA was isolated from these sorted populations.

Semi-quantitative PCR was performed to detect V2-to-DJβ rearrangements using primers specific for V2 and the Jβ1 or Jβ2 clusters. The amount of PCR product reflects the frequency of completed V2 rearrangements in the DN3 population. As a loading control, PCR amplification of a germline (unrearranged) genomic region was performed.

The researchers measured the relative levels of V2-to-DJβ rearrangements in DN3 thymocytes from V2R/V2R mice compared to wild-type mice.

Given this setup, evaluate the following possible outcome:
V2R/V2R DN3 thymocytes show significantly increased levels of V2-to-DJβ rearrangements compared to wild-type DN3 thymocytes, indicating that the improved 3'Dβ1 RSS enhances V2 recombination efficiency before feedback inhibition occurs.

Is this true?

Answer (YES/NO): YES